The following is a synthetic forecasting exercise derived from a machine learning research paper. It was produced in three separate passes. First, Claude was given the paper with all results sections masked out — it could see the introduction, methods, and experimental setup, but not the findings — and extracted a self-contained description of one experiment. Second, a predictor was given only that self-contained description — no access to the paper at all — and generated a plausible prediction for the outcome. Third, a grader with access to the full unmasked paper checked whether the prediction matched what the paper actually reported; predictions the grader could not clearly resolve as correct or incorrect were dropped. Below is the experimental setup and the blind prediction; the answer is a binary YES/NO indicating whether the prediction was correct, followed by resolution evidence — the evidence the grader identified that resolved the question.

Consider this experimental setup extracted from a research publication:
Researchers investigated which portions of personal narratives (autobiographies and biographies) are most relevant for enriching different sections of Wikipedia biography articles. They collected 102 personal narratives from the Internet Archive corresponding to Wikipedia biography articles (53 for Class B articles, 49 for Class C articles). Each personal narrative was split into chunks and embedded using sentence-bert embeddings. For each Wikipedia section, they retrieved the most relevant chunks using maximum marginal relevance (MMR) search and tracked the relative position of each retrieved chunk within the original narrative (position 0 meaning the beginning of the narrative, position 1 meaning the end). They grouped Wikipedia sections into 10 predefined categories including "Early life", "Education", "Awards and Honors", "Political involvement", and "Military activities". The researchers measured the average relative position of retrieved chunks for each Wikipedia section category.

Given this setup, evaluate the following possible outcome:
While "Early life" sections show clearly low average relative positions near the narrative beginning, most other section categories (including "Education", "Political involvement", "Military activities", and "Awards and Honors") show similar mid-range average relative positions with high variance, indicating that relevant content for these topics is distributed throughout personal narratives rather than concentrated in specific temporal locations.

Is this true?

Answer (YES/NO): NO